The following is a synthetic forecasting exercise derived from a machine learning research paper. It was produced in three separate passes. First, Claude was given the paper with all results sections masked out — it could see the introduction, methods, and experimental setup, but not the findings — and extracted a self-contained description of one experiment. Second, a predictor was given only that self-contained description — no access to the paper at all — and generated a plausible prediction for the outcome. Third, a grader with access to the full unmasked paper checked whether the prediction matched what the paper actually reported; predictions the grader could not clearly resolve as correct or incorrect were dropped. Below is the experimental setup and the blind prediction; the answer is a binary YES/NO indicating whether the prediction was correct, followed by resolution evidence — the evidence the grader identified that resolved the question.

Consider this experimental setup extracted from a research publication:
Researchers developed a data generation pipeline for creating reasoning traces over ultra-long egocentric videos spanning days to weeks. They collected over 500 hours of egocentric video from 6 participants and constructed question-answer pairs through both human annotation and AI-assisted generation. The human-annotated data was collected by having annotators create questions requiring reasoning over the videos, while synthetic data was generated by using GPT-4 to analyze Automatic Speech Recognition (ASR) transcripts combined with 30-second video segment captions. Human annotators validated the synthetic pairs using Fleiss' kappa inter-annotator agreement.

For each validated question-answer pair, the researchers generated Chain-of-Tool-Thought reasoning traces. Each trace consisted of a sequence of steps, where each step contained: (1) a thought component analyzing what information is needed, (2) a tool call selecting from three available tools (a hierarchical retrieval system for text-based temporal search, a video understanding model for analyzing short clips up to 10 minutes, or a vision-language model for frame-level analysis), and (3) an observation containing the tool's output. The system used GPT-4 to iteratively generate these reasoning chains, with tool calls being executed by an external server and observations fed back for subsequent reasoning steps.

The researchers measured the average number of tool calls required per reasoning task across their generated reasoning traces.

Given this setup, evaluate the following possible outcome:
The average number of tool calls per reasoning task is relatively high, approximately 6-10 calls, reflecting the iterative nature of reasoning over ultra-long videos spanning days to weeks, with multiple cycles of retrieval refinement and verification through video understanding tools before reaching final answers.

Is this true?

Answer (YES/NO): YES